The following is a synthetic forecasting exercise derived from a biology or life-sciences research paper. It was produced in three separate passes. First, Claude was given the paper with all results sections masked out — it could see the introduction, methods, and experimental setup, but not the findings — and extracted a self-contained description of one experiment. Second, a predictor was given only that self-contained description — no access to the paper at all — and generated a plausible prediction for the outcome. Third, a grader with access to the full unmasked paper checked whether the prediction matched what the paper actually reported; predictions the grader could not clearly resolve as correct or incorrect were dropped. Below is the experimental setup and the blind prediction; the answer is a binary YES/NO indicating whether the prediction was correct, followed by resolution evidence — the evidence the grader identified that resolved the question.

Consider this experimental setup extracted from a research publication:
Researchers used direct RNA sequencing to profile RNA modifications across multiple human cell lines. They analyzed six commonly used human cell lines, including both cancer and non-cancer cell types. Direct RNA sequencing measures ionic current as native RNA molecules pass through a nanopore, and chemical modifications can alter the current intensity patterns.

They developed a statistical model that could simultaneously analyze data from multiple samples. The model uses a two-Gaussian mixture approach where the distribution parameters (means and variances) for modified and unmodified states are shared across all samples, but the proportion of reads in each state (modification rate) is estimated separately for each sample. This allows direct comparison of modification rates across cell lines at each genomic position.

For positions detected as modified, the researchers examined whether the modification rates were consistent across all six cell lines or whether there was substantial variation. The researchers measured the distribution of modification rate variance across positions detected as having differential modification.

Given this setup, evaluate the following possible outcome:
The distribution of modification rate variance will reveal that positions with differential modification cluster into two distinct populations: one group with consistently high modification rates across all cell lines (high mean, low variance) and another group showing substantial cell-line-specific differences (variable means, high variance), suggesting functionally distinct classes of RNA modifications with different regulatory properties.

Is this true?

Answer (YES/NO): NO